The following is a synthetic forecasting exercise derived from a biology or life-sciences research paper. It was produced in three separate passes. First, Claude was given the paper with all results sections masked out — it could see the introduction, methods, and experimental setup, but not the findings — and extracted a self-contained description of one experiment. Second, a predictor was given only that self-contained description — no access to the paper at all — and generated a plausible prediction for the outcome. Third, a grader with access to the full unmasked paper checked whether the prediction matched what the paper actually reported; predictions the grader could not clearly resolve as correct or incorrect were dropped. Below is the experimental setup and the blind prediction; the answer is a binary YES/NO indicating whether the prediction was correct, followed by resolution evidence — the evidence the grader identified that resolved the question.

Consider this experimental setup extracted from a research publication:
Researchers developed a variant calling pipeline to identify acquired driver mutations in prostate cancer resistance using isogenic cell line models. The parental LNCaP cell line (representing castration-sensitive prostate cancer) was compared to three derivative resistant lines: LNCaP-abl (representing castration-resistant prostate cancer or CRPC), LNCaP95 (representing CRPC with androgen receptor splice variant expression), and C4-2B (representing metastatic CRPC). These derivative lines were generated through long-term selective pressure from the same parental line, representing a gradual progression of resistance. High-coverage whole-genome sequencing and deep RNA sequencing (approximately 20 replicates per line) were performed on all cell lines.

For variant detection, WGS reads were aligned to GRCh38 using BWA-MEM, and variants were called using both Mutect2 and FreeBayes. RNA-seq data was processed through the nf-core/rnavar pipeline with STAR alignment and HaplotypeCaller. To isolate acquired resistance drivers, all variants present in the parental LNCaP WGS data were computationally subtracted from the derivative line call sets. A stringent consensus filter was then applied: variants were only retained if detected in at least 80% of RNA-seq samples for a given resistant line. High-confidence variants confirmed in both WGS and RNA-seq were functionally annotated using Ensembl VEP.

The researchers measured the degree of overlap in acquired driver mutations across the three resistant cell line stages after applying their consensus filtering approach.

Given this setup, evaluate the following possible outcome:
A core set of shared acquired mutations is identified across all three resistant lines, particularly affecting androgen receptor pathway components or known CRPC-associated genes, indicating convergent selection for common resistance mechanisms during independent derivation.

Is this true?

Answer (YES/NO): NO